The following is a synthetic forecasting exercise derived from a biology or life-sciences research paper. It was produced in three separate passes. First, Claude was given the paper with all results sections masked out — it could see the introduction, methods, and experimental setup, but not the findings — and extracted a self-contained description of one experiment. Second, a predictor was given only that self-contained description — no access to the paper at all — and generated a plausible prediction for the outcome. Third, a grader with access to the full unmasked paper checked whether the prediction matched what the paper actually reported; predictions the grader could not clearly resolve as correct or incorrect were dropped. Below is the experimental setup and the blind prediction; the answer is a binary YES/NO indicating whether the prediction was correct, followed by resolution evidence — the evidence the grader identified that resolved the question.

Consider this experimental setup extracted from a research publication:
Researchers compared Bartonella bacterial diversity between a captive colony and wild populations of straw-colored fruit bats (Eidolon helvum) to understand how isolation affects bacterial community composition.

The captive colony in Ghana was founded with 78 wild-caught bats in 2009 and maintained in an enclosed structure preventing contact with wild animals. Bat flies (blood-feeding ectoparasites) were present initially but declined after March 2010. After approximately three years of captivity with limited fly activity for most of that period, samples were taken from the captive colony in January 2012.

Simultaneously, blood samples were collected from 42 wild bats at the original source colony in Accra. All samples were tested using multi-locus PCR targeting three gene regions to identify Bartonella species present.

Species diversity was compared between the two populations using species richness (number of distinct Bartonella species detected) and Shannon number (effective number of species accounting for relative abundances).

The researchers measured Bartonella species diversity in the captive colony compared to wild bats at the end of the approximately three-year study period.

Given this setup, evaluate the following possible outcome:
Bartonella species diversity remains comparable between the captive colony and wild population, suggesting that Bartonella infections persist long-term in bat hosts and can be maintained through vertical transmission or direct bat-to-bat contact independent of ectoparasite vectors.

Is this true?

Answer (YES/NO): NO